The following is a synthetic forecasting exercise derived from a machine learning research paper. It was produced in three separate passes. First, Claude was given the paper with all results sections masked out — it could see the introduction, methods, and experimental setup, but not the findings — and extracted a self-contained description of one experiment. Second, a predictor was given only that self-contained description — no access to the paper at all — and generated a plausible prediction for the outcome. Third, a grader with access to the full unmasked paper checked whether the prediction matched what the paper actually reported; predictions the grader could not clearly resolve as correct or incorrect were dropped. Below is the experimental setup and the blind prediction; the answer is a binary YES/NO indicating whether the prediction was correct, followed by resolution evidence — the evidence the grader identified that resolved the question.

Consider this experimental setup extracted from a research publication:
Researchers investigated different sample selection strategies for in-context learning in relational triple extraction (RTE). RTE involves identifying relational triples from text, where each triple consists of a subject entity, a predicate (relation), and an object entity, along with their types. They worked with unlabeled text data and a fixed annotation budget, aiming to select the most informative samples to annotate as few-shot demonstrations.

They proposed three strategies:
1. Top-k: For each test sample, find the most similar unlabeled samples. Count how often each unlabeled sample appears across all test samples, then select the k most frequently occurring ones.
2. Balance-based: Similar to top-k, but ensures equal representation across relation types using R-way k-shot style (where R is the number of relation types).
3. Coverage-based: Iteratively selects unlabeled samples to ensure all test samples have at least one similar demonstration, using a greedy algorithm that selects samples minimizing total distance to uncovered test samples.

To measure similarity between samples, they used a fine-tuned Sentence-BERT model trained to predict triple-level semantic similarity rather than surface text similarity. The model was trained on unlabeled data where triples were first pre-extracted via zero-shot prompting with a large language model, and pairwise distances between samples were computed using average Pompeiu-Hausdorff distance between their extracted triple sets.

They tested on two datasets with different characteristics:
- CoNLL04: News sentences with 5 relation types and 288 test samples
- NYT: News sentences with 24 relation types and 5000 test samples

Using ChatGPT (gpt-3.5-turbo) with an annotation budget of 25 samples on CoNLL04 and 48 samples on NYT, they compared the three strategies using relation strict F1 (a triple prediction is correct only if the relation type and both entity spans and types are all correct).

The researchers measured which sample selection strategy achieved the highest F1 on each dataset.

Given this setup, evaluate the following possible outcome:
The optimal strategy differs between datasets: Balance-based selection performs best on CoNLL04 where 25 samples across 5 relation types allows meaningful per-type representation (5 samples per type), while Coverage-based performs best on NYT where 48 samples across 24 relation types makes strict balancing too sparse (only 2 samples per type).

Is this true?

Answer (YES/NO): NO